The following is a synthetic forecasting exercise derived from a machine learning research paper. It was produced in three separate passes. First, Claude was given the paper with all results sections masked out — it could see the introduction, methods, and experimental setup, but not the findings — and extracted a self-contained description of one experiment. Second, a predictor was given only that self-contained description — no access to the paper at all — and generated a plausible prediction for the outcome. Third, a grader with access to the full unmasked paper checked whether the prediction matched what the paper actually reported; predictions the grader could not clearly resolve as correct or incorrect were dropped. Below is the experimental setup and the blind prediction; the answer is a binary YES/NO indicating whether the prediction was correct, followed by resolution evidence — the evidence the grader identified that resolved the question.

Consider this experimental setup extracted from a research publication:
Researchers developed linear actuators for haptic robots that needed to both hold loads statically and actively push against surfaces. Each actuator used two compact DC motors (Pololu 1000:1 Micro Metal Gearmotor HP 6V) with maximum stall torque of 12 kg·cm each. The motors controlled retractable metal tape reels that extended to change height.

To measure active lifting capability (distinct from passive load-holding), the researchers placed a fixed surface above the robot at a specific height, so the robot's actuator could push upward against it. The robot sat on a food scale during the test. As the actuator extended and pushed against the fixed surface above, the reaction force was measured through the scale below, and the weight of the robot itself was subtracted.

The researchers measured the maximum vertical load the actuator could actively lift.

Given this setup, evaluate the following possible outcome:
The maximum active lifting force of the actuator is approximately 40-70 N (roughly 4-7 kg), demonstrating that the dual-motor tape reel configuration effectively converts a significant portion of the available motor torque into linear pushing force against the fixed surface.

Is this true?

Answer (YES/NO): NO